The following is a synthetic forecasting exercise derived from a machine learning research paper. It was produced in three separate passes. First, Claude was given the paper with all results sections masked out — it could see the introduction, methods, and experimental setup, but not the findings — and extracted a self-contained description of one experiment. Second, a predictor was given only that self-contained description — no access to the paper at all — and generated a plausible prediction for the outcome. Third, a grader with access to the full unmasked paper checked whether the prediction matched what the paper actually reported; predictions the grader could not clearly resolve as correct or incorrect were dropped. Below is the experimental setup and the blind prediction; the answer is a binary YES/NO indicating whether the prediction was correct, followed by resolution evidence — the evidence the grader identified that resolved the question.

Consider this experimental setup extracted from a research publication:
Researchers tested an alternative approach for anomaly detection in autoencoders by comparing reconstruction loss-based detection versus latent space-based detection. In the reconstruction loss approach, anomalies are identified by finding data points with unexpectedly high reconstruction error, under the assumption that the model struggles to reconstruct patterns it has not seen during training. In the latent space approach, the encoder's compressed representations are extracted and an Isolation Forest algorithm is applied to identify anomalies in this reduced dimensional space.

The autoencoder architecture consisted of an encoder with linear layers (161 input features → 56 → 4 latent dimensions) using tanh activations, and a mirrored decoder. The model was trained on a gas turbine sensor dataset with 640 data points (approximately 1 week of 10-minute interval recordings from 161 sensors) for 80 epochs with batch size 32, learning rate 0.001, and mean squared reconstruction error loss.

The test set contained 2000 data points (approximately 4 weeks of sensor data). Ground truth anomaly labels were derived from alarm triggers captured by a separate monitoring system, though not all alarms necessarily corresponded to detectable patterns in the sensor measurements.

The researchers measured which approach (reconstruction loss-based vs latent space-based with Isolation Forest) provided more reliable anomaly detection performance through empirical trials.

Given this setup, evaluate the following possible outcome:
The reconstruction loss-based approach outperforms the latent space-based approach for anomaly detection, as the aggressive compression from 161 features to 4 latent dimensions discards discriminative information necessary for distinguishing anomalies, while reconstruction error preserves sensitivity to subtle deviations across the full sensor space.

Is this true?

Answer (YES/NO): NO